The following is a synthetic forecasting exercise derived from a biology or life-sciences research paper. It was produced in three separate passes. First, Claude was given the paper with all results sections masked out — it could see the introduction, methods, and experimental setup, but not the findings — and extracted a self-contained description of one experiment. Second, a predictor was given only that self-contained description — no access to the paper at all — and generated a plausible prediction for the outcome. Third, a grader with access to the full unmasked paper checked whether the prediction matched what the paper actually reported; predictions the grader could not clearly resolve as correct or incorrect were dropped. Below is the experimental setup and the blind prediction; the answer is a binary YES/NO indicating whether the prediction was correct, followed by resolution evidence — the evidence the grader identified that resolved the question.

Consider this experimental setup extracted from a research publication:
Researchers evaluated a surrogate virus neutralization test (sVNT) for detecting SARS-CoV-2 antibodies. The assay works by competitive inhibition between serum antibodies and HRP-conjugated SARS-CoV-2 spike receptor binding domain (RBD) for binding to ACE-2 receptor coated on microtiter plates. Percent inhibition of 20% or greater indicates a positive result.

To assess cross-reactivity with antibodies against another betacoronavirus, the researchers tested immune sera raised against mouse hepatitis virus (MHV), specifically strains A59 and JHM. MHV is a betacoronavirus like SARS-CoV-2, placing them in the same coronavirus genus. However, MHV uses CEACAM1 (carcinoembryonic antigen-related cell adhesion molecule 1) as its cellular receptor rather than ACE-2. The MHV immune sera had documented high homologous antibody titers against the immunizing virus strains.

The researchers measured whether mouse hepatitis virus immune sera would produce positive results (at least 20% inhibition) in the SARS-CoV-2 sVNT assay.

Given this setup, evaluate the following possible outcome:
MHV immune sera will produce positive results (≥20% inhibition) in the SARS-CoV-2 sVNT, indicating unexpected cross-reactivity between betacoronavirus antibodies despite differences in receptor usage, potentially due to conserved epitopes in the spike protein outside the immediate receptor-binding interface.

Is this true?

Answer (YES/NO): NO